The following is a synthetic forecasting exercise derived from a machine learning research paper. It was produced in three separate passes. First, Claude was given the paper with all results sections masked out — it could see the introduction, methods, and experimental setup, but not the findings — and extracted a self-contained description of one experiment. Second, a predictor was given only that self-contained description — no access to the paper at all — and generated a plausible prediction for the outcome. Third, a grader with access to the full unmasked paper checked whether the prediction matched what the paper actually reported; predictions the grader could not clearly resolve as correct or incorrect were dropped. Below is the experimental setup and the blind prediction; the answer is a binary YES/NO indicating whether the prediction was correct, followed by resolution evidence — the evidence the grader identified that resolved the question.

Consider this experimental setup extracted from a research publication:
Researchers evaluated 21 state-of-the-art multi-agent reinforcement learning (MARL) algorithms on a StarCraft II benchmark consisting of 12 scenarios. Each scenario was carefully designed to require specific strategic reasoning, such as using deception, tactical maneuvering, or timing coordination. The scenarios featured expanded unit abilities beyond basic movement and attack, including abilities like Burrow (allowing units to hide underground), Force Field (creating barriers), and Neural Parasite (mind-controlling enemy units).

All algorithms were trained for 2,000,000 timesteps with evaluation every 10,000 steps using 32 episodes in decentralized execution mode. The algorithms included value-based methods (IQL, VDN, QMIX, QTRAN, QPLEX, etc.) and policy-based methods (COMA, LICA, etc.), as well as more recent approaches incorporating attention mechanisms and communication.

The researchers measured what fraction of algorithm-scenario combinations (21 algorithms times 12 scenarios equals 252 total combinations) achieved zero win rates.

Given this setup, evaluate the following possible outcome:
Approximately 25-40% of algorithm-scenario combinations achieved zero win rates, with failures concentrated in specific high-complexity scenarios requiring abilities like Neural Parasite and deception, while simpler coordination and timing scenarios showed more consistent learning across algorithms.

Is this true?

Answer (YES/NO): NO